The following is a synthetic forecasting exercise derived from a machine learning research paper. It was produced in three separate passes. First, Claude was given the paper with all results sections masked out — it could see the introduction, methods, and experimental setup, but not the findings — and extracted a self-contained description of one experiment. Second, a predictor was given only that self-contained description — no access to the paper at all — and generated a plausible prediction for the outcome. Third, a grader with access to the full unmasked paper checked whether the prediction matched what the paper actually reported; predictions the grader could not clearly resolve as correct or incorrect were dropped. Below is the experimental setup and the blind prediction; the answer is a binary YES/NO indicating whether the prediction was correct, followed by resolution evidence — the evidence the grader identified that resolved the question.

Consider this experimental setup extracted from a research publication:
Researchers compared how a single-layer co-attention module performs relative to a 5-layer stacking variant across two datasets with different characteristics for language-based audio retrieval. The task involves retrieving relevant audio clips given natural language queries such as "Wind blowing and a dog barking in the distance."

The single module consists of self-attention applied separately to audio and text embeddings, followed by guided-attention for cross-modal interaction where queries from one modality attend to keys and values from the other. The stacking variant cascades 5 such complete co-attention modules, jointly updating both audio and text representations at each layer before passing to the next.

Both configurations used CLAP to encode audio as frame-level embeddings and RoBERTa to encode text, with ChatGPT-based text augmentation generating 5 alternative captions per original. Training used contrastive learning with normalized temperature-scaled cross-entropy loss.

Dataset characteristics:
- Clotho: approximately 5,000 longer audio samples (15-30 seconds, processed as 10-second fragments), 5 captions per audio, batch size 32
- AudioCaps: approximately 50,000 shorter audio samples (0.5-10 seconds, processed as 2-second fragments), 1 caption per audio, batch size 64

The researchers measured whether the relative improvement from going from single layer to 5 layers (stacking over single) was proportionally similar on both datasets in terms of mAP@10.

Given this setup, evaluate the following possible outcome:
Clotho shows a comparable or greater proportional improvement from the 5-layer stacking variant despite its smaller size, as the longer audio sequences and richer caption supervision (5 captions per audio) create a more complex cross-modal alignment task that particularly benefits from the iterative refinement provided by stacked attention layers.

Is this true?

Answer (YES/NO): NO